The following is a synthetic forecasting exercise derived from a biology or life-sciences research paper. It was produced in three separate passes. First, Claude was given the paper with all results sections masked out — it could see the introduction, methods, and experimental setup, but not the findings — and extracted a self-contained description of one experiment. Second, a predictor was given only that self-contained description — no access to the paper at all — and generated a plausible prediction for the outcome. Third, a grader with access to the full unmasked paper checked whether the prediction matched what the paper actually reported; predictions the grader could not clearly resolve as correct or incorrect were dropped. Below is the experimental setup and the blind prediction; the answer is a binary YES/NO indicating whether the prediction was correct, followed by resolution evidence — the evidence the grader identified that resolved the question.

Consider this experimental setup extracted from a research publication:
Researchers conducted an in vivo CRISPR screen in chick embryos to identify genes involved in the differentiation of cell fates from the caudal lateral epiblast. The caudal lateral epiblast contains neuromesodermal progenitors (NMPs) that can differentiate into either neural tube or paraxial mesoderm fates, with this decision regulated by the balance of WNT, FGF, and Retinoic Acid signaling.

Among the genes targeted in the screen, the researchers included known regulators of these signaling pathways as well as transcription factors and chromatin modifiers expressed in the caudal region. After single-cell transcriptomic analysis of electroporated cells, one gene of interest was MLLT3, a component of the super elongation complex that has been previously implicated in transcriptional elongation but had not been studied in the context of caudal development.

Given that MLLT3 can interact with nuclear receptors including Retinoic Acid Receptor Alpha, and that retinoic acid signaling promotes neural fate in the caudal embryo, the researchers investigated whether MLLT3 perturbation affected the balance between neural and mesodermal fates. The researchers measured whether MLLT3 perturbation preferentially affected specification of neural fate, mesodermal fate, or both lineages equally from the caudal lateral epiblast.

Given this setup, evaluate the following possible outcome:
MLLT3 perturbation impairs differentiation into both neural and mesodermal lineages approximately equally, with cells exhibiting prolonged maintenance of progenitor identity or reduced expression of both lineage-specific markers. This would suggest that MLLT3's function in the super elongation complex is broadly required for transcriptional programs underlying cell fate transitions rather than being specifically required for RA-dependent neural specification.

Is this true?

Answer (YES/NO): NO